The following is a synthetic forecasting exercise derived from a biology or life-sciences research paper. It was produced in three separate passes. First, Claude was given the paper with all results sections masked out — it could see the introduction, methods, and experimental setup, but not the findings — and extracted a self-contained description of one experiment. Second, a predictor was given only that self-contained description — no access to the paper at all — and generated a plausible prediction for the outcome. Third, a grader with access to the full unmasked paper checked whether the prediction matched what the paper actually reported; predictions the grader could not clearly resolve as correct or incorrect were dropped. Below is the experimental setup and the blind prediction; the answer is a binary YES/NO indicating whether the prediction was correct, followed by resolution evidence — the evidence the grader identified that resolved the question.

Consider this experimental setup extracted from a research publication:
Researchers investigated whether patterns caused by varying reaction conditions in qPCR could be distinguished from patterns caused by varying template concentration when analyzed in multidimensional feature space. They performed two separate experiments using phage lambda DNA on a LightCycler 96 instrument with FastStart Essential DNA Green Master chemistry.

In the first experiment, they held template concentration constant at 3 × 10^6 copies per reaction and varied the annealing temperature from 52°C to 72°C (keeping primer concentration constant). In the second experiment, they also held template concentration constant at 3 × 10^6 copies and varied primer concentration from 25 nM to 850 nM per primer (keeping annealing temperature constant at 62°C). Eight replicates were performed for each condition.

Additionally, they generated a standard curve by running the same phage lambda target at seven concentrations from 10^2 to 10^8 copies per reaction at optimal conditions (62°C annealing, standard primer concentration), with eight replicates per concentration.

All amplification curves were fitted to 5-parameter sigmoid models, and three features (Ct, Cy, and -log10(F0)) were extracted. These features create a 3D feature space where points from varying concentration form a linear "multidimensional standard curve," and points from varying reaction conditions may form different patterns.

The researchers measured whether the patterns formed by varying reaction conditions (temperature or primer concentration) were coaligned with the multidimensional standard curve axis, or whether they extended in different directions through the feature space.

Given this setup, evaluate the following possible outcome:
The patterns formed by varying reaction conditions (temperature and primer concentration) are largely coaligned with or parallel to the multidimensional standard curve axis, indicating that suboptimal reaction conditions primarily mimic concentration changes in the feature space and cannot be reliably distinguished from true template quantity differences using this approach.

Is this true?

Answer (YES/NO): NO